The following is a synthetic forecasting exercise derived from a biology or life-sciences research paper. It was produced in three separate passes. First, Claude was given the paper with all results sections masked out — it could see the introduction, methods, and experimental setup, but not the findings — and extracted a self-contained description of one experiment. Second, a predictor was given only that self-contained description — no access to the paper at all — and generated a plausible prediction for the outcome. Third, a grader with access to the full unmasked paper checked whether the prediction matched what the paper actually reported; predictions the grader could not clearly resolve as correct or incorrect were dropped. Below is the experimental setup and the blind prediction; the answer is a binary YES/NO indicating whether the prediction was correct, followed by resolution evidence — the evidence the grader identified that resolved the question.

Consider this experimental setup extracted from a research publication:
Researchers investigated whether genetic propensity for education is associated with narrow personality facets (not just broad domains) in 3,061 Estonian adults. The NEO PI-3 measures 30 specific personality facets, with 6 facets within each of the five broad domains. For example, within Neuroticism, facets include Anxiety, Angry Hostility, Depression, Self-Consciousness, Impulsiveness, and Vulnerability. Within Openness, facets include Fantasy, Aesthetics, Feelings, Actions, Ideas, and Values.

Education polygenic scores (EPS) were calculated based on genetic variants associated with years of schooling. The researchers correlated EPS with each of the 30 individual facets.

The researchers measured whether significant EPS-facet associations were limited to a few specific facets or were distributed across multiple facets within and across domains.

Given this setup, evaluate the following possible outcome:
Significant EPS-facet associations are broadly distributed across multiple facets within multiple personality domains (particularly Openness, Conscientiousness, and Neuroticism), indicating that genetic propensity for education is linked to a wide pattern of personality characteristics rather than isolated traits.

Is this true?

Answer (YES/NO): NO